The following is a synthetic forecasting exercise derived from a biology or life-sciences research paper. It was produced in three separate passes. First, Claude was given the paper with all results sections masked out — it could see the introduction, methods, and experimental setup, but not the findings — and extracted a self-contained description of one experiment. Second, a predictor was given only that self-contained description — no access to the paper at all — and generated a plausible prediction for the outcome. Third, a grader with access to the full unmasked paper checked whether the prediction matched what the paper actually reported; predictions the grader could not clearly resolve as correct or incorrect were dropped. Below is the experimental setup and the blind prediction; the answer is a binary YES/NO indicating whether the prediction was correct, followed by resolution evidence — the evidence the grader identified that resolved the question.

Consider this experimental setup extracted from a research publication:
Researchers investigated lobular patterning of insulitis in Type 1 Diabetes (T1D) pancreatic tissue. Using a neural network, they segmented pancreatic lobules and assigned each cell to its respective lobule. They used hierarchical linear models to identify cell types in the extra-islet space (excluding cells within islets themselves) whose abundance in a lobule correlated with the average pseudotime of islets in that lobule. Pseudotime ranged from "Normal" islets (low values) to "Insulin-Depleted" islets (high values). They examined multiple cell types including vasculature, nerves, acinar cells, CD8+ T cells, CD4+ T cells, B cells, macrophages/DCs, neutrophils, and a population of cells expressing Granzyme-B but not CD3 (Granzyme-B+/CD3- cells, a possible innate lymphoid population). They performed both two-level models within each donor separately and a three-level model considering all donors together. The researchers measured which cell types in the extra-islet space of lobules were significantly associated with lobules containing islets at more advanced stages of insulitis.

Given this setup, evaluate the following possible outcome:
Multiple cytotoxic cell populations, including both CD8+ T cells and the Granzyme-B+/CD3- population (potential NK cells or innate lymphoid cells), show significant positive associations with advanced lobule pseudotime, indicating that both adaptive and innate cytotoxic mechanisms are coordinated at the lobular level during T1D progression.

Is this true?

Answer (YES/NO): NO